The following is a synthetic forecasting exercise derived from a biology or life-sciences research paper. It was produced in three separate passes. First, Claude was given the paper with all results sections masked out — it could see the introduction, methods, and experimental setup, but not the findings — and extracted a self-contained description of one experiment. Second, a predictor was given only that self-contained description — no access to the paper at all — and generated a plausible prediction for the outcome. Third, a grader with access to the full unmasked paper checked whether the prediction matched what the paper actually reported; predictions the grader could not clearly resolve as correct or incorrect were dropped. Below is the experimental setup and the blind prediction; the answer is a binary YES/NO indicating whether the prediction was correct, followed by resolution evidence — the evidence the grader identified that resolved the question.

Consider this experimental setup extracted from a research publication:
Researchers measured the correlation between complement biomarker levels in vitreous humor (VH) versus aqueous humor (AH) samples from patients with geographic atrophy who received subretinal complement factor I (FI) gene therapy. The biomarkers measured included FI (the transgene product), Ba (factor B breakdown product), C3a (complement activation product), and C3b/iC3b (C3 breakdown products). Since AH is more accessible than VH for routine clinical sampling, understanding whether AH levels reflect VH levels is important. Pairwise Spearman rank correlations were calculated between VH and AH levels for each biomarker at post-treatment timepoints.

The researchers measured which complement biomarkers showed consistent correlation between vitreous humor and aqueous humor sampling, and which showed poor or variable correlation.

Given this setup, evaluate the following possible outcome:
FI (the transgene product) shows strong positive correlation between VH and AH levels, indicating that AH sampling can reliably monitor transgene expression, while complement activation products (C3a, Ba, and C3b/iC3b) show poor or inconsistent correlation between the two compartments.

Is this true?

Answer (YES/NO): YES